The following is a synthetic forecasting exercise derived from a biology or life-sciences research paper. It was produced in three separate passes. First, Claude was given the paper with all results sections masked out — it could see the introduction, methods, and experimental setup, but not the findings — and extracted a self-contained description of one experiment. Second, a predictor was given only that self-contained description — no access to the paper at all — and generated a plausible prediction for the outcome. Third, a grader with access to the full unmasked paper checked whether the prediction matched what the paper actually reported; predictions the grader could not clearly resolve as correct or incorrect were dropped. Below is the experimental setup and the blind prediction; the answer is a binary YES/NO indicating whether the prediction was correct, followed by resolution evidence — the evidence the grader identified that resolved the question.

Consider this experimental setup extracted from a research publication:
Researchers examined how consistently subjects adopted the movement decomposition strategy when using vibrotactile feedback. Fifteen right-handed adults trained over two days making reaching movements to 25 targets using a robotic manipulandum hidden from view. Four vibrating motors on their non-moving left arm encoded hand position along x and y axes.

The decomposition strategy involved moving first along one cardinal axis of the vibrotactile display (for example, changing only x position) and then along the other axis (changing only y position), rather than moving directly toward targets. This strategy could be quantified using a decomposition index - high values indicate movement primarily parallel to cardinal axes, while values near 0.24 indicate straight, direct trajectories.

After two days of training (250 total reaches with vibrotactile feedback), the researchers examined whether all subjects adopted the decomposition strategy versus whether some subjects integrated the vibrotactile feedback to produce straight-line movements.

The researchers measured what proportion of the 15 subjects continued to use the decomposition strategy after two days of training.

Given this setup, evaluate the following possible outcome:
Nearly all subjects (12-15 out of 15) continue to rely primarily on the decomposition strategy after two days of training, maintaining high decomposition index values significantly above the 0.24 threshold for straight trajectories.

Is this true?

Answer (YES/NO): YES